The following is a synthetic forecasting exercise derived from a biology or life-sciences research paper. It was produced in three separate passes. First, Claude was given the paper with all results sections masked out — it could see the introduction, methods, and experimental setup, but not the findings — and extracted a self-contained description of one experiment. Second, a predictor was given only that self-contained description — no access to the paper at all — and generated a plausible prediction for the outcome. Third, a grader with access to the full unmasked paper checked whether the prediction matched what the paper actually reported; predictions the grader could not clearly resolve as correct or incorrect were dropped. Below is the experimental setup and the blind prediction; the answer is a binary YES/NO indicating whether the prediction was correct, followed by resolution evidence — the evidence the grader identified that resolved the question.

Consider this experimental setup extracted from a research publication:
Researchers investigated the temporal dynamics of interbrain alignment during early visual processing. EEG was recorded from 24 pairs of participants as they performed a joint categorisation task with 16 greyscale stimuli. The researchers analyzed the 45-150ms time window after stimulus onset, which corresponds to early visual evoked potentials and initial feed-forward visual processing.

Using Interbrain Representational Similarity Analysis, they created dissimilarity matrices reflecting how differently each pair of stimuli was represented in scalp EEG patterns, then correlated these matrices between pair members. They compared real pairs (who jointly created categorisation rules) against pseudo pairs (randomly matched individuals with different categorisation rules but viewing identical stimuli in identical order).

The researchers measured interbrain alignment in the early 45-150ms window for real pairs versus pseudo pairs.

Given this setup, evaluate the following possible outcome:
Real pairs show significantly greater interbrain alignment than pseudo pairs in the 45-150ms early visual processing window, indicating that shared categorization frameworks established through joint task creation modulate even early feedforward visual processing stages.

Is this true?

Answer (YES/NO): NO